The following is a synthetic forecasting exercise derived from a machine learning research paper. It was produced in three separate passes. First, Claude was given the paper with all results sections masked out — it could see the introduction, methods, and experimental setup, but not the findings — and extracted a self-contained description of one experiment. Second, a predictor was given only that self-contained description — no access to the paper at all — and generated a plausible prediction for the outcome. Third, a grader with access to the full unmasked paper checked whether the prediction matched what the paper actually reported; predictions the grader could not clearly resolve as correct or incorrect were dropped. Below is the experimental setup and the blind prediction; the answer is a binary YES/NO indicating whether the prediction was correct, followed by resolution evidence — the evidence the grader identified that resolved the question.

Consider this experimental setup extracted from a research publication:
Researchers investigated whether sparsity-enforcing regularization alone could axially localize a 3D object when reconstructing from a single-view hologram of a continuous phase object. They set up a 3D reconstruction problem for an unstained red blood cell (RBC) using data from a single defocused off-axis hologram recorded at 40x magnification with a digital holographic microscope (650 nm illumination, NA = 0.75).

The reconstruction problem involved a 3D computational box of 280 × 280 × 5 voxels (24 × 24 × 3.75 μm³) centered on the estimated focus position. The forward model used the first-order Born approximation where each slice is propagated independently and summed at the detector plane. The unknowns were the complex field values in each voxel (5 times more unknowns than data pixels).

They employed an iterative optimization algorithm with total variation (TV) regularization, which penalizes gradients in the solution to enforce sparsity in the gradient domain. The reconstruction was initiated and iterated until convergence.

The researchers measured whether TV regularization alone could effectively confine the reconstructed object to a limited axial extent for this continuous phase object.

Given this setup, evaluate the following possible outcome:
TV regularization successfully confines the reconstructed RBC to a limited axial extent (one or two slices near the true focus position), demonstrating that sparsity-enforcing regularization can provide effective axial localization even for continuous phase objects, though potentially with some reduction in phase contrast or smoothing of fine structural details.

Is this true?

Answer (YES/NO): NO